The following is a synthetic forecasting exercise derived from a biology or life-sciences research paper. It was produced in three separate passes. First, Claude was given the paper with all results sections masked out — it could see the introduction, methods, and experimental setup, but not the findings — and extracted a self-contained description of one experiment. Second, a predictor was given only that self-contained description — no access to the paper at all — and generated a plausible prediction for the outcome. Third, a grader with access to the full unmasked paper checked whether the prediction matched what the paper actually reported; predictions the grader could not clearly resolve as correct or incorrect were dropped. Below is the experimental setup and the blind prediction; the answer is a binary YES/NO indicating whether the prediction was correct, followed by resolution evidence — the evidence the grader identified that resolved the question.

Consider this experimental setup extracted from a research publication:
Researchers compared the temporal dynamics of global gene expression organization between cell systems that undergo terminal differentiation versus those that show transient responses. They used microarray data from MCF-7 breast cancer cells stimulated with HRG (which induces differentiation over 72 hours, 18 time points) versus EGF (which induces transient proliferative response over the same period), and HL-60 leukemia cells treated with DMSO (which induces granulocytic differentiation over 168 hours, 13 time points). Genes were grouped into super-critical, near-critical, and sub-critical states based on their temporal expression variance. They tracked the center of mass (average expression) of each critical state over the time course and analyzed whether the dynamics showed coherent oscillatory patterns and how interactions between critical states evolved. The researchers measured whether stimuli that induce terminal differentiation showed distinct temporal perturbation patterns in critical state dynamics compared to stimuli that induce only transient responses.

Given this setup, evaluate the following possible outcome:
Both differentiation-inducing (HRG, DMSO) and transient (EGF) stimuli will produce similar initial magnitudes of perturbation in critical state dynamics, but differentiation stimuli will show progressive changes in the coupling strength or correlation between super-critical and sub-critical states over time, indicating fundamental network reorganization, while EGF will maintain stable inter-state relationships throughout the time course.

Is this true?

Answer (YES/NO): NO